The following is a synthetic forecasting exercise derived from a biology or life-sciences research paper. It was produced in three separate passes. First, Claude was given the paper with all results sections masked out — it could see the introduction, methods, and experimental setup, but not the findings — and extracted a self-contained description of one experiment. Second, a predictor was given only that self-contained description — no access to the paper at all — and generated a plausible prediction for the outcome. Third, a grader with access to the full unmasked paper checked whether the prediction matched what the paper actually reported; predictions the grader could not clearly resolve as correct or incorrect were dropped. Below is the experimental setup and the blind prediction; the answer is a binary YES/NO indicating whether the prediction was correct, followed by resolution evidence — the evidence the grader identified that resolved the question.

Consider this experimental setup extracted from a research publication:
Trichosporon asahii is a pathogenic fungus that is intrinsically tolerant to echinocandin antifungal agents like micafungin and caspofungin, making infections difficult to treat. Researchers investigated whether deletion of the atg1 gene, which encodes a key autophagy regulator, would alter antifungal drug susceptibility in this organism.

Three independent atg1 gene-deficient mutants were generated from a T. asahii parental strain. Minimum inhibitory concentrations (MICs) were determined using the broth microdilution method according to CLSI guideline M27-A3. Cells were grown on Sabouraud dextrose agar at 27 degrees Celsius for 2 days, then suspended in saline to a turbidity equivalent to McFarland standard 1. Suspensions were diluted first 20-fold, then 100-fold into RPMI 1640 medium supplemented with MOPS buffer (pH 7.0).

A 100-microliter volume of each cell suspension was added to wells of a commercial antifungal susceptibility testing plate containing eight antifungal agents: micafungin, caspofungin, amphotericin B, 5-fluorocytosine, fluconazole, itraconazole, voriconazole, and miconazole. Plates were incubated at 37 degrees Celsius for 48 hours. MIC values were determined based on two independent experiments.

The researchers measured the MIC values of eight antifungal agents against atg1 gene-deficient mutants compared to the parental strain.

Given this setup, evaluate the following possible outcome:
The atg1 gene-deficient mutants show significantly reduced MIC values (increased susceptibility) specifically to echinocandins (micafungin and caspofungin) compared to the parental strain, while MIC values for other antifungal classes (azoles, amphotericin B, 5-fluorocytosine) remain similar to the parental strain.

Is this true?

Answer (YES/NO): NO